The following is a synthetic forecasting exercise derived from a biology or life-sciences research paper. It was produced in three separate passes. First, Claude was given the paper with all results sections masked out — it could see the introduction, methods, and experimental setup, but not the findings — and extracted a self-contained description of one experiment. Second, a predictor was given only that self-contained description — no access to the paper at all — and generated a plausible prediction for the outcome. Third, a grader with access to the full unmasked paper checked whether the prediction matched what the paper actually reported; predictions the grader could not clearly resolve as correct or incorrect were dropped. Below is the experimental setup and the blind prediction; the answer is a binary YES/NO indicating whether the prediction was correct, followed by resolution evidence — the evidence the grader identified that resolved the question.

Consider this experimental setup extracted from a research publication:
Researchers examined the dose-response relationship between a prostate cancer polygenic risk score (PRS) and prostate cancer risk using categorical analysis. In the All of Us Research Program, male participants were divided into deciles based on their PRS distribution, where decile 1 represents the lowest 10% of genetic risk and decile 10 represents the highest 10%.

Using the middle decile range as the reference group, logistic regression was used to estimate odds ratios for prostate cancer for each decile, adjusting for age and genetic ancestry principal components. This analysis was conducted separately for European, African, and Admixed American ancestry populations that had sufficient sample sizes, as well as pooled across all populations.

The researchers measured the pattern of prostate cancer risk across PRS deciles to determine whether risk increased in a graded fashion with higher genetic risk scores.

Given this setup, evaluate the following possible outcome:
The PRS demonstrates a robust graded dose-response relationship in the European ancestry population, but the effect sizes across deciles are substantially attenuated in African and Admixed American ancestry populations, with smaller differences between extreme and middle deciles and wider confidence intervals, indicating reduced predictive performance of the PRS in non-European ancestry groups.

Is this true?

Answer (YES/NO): NO